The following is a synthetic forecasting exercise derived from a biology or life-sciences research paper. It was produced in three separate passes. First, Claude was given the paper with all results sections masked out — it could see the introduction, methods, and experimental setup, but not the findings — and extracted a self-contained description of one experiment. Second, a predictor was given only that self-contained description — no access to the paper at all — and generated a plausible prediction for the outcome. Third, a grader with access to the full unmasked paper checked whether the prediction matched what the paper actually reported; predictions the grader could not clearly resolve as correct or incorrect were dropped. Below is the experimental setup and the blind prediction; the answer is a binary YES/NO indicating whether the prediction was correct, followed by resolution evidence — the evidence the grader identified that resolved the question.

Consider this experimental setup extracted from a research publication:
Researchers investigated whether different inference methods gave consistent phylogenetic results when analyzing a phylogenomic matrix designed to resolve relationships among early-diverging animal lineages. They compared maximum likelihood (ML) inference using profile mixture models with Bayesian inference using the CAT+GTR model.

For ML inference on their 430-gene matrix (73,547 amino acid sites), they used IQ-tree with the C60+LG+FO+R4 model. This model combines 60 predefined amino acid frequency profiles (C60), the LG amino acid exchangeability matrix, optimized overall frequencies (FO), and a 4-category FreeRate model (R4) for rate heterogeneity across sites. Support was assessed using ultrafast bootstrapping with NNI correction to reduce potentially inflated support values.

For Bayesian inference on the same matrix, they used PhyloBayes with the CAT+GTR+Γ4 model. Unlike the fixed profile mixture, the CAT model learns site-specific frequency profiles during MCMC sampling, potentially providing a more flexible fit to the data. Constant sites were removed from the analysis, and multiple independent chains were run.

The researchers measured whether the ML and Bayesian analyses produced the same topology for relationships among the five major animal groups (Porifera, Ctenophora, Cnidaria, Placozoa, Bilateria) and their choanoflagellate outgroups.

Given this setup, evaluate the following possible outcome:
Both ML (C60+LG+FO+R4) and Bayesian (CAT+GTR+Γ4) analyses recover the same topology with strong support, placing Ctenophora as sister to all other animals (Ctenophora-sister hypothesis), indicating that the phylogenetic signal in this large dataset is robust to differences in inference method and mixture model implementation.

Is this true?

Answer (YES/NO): NO